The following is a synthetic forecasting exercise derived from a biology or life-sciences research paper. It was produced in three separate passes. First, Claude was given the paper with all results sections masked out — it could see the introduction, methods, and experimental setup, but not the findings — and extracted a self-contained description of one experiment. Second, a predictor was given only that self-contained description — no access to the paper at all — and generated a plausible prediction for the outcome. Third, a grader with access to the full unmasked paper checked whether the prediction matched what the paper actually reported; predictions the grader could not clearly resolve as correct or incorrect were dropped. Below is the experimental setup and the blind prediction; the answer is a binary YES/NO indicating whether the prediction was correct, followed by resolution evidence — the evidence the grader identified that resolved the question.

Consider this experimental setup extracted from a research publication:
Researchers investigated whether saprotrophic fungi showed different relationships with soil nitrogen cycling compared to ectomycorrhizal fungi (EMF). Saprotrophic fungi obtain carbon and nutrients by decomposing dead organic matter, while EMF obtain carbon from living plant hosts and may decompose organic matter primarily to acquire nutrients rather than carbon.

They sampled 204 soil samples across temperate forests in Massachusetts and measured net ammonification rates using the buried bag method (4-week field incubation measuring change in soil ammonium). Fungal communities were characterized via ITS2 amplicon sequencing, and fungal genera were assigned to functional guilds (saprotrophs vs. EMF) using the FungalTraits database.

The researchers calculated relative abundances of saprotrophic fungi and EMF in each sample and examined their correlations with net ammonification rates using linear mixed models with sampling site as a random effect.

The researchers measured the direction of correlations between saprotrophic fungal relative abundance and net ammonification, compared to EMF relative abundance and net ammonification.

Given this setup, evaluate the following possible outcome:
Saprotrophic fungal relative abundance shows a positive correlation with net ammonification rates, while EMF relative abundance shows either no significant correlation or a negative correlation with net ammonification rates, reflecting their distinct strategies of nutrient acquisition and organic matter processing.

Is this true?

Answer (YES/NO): NO